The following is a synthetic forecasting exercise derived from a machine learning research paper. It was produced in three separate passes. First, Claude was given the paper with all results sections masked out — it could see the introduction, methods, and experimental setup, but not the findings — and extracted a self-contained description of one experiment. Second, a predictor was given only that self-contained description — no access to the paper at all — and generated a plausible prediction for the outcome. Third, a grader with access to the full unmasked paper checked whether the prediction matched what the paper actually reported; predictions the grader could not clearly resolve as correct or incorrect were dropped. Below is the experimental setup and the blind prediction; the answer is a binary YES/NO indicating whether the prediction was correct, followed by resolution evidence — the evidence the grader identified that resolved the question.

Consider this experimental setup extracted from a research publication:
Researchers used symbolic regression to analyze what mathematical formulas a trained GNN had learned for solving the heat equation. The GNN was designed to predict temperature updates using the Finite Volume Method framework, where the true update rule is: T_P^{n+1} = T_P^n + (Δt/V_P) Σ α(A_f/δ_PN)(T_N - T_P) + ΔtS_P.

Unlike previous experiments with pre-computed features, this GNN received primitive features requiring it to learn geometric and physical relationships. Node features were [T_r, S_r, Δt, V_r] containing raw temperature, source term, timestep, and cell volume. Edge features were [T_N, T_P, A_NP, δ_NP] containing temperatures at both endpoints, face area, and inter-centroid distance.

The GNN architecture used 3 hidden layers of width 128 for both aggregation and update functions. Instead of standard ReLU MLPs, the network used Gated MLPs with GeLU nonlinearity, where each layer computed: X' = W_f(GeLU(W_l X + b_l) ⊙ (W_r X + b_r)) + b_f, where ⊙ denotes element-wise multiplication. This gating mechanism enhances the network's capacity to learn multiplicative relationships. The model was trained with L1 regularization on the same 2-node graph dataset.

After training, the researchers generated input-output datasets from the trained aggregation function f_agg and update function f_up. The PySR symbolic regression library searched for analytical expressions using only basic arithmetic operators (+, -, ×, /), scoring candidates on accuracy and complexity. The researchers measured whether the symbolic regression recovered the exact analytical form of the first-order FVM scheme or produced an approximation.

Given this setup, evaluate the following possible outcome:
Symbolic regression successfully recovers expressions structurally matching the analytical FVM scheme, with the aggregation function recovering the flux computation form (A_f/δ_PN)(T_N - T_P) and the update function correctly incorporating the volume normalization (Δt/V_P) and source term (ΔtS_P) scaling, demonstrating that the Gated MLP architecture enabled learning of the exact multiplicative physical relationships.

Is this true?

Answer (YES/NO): YES